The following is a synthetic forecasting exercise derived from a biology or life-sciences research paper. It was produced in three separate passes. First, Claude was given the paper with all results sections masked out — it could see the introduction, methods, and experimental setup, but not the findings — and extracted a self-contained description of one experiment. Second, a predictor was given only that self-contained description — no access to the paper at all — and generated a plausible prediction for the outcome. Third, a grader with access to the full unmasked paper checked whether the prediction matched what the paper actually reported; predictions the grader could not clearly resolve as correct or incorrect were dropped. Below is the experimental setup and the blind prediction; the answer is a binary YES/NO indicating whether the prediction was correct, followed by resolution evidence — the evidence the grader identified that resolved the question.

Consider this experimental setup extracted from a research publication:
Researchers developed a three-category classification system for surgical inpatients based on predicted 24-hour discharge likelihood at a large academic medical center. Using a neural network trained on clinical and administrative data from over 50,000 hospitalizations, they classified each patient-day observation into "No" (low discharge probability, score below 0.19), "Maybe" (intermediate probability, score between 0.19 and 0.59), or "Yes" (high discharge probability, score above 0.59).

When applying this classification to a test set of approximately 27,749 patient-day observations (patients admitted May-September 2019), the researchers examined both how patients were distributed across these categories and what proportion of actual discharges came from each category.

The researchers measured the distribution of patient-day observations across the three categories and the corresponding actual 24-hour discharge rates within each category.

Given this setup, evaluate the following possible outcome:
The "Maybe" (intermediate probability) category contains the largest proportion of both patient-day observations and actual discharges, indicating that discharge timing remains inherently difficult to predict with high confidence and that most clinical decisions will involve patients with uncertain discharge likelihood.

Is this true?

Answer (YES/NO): NO